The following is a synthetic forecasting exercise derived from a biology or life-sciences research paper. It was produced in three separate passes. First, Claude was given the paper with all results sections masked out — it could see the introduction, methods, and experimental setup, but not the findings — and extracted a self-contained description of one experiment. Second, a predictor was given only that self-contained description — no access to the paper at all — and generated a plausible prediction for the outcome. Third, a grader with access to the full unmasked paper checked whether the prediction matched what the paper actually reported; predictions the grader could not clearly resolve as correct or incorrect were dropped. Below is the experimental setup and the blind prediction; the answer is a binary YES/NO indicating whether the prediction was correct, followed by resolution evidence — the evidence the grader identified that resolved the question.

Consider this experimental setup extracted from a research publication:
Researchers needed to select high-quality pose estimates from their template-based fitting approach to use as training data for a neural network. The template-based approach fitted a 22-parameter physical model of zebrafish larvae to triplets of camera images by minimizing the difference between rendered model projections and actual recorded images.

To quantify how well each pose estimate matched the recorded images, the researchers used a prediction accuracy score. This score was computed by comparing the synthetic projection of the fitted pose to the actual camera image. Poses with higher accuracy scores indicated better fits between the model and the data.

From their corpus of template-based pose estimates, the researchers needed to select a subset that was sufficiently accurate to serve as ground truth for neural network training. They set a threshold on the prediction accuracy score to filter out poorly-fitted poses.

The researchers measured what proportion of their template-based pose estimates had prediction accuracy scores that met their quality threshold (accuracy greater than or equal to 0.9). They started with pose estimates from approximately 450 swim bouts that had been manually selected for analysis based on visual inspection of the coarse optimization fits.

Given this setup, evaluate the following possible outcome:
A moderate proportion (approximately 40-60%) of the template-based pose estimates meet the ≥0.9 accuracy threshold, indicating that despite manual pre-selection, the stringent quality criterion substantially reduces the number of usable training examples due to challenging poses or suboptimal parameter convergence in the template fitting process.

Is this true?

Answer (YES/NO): NO